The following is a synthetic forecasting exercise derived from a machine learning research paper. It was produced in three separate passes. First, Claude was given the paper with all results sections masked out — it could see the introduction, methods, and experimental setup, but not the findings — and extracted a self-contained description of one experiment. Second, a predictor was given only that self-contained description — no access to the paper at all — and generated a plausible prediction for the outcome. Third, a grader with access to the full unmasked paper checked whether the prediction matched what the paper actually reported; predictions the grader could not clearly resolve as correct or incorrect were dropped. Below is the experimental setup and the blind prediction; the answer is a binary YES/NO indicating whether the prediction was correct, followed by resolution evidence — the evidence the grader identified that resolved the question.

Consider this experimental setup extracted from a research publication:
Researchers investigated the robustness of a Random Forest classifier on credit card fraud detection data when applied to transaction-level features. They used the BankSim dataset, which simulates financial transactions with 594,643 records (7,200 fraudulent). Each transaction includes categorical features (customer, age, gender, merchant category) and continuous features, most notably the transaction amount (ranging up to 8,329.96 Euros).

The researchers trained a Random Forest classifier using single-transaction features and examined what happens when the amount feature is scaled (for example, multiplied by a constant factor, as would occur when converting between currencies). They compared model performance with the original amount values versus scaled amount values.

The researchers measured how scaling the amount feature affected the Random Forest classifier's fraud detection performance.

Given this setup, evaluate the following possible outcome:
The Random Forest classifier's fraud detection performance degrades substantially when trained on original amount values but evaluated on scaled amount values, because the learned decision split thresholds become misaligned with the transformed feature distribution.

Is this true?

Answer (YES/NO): NO